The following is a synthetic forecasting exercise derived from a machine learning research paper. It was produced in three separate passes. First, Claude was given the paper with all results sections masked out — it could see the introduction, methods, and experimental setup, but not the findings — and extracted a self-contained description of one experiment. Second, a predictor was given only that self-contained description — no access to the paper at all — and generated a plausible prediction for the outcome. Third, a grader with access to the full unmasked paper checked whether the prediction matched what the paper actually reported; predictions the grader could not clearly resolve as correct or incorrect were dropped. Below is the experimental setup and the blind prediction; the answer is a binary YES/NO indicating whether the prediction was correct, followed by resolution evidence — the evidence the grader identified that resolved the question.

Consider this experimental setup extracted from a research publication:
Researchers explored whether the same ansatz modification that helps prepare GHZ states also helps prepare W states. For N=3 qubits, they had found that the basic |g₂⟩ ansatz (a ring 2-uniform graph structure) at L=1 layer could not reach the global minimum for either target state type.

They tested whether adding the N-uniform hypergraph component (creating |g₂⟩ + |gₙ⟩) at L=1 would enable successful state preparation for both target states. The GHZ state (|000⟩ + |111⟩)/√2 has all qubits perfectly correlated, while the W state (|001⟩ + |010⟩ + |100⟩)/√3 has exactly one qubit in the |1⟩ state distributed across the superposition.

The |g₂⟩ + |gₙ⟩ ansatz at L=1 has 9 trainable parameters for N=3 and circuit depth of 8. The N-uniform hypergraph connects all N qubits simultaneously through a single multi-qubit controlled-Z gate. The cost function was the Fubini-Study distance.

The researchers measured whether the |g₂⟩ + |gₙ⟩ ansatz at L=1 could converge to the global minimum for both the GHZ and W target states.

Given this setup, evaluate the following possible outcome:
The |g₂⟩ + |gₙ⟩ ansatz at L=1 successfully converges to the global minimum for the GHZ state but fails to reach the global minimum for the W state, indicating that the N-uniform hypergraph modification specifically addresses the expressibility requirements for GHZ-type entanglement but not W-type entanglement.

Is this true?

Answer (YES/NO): NO